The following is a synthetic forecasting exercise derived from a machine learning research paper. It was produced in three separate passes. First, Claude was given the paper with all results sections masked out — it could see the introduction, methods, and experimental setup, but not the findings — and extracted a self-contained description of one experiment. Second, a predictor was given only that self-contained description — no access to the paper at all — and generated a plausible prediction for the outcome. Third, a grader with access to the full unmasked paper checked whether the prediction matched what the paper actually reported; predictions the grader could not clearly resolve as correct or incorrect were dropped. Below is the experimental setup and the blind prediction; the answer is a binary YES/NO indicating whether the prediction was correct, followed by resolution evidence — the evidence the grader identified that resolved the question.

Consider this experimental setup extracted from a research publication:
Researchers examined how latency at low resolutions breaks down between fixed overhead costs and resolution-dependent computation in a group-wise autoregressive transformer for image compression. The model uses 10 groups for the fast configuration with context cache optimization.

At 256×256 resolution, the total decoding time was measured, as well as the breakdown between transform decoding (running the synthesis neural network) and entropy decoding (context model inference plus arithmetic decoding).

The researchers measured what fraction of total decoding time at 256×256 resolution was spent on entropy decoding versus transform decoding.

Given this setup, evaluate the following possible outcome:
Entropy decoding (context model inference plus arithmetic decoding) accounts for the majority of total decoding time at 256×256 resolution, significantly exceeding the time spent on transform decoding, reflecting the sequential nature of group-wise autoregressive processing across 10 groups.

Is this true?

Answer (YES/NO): YES